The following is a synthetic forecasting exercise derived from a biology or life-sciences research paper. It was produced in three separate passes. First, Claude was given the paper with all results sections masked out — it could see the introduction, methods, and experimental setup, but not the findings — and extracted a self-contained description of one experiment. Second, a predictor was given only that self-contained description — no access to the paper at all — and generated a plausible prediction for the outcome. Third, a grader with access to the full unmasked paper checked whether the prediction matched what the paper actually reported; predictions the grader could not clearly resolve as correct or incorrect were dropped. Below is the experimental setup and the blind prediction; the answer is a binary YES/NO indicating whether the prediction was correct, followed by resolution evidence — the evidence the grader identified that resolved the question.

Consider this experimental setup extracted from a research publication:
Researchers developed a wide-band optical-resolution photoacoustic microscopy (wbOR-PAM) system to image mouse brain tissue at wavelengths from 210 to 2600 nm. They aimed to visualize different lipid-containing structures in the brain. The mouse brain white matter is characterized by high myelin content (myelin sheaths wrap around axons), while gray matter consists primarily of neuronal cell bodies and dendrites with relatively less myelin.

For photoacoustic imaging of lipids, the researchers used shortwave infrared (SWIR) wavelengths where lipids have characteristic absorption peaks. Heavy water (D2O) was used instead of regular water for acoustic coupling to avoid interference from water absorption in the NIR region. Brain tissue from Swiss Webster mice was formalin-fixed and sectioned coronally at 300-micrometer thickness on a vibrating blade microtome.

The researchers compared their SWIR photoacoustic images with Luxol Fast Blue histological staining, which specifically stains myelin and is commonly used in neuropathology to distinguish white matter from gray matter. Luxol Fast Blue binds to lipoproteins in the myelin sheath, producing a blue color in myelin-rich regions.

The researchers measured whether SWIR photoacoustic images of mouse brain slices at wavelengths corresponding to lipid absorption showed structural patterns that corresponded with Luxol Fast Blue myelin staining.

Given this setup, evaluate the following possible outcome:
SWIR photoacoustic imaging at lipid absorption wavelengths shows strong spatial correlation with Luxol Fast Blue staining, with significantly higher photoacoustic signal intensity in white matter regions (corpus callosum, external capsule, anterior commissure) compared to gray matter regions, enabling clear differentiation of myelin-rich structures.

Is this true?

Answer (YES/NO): YES